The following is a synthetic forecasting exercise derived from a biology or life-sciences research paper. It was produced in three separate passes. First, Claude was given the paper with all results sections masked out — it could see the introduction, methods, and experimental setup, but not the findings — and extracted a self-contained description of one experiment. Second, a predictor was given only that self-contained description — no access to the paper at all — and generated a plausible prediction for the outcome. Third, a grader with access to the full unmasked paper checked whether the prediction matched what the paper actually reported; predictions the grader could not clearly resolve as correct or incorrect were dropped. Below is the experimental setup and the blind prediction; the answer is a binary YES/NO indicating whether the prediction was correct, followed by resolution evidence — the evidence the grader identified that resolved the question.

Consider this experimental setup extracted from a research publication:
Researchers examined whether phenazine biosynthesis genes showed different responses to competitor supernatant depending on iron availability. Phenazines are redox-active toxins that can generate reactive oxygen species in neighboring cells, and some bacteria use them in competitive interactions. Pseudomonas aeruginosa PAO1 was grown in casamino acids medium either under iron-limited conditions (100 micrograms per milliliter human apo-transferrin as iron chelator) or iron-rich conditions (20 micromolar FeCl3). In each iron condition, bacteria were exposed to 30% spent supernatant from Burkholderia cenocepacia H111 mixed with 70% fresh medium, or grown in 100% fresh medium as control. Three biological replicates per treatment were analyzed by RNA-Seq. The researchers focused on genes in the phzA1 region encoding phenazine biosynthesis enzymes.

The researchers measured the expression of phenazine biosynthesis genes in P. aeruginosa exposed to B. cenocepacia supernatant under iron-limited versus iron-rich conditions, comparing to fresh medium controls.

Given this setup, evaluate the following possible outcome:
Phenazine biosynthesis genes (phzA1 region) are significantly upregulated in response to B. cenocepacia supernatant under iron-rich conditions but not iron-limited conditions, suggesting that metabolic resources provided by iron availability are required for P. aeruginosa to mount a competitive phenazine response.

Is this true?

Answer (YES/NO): NO